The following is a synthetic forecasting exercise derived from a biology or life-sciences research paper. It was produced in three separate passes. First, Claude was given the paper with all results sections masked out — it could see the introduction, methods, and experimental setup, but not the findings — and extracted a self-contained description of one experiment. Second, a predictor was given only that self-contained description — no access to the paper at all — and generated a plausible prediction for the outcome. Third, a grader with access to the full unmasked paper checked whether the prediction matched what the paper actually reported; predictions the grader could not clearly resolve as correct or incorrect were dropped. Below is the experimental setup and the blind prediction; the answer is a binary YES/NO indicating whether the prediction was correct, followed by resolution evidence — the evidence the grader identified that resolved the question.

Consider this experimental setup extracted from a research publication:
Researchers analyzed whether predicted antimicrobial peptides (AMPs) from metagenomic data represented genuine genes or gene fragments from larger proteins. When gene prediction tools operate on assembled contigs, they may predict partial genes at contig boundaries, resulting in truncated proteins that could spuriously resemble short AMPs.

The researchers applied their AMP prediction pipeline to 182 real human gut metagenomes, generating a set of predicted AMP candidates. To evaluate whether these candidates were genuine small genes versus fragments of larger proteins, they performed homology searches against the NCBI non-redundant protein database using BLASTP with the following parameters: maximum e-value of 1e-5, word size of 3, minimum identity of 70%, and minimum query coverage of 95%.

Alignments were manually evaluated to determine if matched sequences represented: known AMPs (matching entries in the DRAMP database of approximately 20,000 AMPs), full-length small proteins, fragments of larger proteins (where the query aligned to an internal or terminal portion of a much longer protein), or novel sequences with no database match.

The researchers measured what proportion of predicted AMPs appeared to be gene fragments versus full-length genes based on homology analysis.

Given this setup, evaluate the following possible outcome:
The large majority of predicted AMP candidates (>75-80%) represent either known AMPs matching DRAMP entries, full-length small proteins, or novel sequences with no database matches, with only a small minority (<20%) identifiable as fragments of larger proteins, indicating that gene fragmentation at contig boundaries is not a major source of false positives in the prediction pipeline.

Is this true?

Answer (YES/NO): YES